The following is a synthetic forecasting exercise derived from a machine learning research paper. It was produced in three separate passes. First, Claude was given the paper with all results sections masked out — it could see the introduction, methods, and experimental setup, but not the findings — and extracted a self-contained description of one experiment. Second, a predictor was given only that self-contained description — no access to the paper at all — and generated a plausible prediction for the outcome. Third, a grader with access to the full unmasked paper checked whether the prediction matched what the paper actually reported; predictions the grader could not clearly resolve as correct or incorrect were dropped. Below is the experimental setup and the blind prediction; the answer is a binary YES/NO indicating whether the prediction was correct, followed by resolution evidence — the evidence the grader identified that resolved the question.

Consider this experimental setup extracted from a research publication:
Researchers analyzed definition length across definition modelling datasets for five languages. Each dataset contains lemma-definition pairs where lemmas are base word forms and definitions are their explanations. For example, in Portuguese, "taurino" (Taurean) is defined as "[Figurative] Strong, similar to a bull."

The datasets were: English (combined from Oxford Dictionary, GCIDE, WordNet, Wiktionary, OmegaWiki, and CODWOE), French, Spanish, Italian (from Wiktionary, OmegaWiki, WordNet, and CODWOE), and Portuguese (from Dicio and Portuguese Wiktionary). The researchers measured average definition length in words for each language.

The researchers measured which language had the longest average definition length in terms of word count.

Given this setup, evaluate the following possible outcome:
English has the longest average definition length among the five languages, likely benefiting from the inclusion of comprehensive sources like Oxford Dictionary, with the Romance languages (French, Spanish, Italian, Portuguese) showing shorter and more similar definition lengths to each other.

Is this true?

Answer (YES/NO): NO